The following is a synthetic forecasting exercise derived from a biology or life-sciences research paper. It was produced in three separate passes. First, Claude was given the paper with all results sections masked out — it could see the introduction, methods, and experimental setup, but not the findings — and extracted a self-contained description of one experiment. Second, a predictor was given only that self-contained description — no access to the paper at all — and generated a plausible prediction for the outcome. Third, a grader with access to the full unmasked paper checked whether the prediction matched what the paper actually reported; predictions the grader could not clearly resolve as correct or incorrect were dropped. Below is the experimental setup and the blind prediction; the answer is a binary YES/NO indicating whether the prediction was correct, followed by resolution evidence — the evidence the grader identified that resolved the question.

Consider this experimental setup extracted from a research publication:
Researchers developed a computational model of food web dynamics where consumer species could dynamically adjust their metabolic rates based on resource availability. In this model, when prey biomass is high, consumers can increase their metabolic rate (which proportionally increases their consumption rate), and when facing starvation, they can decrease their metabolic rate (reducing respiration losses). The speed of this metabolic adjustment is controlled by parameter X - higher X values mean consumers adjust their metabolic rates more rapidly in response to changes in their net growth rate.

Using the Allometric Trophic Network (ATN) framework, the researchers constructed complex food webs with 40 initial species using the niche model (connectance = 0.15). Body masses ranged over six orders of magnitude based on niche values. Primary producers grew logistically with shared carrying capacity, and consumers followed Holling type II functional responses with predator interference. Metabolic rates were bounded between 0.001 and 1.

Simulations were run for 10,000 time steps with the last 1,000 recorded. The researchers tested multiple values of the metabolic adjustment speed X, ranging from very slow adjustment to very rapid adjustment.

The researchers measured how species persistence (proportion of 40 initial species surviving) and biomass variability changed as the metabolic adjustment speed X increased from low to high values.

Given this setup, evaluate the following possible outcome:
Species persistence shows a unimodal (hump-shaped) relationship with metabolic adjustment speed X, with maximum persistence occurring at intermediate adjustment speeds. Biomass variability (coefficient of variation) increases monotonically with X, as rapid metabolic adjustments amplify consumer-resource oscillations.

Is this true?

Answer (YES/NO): NO